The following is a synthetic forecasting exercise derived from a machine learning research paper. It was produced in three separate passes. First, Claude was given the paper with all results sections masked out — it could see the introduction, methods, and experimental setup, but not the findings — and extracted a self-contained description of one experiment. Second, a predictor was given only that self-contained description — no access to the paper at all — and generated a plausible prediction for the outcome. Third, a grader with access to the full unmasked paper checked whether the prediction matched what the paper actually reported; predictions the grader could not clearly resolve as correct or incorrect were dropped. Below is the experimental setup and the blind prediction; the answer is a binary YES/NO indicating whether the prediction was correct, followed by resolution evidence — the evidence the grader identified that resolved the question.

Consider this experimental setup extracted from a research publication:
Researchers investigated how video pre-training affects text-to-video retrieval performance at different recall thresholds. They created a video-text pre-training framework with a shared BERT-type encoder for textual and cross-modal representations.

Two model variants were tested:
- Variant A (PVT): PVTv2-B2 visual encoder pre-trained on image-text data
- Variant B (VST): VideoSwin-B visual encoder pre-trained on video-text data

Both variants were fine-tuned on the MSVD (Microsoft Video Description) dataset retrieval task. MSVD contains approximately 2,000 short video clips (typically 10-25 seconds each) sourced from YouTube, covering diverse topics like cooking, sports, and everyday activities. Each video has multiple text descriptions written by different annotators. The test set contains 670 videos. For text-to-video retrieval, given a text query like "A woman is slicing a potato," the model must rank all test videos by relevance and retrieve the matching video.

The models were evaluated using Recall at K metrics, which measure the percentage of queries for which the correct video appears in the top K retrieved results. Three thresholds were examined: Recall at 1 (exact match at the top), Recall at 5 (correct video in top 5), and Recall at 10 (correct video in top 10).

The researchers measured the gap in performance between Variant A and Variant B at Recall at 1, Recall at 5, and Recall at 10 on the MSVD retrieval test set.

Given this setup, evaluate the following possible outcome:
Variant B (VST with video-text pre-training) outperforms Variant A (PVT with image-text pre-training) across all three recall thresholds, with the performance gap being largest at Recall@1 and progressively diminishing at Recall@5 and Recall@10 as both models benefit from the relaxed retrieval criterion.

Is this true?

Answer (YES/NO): NO